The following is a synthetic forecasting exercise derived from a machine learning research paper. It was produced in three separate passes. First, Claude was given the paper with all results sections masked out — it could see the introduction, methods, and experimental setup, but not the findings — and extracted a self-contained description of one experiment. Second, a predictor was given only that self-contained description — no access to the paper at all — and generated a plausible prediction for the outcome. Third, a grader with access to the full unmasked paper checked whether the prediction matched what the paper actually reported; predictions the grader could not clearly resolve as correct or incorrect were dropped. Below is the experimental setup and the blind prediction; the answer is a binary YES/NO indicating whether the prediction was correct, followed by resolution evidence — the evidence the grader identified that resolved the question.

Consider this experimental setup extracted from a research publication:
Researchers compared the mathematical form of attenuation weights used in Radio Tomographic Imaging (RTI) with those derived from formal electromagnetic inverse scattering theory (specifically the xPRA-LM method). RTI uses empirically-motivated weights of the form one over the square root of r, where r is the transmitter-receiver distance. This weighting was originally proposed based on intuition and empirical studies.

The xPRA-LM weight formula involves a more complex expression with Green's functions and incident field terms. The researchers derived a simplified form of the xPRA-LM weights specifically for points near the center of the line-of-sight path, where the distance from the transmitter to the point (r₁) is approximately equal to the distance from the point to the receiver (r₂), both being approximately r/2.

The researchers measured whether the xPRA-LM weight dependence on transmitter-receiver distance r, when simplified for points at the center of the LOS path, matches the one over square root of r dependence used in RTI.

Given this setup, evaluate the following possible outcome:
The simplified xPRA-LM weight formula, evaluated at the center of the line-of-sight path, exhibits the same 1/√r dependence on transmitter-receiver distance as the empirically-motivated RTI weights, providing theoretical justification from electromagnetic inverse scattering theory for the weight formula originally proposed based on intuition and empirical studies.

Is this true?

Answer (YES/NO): YES